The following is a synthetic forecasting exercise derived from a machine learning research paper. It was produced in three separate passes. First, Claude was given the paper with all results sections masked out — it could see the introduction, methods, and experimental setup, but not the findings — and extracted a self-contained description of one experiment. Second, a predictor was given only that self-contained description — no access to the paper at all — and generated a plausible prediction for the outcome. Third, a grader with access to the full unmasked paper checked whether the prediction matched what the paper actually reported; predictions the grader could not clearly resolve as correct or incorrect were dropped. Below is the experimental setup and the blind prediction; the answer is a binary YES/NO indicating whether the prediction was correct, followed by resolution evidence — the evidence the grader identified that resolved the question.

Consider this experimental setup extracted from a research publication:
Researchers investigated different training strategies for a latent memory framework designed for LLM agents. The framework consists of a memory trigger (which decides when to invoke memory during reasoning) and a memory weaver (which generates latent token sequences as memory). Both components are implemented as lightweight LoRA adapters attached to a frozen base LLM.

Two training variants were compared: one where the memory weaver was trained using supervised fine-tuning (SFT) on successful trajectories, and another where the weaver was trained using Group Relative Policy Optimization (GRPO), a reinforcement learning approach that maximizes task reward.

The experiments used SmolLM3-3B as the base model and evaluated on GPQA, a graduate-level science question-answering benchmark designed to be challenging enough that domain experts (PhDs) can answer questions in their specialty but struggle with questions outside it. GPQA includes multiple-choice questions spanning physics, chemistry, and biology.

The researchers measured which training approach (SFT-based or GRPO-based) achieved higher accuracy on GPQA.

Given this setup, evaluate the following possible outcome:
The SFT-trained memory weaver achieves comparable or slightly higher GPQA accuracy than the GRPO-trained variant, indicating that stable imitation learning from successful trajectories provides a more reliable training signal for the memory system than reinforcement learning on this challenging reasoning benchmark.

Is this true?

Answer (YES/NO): YES